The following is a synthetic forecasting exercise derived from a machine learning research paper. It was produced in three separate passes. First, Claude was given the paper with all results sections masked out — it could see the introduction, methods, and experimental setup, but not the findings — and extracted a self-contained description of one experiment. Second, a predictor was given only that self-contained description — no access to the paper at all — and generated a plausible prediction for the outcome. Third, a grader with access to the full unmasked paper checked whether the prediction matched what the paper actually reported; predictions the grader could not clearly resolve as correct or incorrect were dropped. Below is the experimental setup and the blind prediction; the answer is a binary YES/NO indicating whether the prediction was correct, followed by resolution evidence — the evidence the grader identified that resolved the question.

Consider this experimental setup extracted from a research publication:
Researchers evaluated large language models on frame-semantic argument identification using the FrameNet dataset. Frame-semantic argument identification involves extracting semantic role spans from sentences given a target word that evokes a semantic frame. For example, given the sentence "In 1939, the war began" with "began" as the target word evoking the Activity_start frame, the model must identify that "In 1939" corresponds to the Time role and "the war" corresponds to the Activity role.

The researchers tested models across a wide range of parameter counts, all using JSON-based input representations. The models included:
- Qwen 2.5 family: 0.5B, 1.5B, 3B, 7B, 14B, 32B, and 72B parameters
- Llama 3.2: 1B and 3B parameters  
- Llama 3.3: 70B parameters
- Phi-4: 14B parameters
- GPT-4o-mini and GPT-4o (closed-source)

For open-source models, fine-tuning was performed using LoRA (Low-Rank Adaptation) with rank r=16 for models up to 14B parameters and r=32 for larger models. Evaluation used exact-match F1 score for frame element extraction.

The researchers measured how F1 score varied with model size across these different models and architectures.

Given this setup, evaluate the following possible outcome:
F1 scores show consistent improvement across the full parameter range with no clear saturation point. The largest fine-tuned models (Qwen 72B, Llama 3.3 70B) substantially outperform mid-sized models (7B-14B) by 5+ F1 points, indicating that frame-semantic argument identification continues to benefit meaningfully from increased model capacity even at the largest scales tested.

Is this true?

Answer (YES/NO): NO